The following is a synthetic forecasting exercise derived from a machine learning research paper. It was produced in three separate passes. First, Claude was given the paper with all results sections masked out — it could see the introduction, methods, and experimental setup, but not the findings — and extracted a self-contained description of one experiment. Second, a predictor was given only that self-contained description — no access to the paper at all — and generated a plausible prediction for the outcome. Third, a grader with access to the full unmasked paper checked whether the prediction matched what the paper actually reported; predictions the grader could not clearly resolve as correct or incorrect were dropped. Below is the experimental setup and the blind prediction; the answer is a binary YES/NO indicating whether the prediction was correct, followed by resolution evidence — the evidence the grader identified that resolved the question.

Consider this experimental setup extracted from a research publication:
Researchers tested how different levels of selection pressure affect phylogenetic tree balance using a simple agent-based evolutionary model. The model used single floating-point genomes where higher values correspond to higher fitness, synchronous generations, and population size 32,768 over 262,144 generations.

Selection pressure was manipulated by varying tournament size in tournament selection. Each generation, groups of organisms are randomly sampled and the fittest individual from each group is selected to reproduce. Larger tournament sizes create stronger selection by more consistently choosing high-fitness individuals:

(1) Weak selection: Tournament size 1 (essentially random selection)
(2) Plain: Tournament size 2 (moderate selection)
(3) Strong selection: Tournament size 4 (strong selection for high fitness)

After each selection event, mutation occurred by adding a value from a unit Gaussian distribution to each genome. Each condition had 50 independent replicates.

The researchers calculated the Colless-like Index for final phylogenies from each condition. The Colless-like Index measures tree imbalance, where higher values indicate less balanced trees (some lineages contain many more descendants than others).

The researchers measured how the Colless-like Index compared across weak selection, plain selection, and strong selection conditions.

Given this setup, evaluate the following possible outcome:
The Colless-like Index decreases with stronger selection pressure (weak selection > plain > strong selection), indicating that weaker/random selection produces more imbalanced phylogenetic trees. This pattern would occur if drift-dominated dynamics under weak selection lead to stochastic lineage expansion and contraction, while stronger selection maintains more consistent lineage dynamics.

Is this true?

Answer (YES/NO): NO